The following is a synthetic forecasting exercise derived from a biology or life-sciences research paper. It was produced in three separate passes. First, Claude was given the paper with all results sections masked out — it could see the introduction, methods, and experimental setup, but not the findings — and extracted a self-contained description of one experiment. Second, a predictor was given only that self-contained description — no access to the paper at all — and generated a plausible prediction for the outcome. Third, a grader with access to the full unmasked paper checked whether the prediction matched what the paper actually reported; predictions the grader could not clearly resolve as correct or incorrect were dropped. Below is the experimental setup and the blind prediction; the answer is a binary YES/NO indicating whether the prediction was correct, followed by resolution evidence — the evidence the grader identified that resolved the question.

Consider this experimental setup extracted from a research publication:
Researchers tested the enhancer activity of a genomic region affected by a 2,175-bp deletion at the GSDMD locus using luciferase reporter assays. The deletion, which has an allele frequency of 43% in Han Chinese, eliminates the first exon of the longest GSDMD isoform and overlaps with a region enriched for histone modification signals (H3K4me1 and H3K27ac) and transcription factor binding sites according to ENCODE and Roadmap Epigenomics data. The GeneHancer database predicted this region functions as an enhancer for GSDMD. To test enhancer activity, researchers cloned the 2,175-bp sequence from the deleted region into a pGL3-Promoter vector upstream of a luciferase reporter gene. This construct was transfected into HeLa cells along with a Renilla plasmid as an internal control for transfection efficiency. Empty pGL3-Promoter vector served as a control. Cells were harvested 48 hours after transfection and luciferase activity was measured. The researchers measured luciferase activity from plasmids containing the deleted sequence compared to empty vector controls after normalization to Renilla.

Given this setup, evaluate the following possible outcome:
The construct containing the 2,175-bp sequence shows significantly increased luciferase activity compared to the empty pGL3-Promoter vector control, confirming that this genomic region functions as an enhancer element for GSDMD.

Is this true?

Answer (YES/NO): YES